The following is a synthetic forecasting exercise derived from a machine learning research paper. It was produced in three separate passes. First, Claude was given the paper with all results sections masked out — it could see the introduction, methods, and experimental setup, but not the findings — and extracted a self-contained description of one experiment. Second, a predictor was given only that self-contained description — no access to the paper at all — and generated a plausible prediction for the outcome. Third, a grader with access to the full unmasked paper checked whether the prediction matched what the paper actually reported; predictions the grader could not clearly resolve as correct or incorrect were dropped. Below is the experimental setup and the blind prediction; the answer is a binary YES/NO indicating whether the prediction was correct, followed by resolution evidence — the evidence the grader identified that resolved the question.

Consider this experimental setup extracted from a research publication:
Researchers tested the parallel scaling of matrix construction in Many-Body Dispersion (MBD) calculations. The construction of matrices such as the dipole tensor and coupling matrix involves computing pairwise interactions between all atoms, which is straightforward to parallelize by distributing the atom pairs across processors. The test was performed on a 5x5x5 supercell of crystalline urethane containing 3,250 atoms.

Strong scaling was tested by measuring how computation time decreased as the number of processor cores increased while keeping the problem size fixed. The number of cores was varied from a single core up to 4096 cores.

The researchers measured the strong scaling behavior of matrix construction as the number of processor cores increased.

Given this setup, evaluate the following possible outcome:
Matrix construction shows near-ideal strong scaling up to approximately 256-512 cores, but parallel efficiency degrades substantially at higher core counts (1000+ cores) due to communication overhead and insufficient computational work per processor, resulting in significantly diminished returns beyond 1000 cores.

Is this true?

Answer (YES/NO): NO